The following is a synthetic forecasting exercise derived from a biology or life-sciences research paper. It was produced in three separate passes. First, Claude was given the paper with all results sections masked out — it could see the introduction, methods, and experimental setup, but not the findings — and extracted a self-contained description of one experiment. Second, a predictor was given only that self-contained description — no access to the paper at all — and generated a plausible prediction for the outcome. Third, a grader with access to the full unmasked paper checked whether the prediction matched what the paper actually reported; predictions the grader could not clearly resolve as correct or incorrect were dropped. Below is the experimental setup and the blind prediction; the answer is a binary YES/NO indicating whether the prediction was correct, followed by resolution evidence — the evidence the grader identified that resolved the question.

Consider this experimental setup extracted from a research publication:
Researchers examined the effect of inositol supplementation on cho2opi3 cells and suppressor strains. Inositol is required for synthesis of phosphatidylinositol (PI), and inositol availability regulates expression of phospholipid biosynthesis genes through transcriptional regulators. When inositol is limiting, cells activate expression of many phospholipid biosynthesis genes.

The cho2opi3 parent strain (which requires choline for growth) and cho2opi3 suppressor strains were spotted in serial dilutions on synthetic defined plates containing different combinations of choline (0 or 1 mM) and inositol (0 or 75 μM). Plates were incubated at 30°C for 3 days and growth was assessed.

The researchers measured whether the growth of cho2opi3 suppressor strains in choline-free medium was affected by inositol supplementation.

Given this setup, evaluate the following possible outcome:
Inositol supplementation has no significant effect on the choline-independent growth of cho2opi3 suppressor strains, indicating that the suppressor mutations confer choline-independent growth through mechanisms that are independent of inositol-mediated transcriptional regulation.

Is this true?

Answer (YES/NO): YES